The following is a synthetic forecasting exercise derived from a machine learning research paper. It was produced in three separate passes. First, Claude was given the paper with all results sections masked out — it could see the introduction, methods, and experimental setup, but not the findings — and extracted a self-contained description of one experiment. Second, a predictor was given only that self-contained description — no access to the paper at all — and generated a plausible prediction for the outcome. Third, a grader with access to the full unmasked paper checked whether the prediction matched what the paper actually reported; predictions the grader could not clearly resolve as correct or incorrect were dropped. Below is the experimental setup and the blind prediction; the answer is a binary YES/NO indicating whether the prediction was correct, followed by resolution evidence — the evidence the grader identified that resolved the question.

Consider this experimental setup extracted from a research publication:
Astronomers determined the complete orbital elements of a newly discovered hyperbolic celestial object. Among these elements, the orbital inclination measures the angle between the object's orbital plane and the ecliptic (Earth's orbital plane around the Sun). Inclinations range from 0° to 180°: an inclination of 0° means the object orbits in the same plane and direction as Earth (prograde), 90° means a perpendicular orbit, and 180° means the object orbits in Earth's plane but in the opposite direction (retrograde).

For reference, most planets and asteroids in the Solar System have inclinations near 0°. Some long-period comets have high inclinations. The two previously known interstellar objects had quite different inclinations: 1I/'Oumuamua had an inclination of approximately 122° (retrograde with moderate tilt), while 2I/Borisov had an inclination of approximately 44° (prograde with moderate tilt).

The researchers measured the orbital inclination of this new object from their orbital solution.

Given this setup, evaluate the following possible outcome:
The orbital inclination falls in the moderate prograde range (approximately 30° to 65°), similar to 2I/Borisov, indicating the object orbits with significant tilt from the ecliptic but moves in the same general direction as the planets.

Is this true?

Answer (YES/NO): NO